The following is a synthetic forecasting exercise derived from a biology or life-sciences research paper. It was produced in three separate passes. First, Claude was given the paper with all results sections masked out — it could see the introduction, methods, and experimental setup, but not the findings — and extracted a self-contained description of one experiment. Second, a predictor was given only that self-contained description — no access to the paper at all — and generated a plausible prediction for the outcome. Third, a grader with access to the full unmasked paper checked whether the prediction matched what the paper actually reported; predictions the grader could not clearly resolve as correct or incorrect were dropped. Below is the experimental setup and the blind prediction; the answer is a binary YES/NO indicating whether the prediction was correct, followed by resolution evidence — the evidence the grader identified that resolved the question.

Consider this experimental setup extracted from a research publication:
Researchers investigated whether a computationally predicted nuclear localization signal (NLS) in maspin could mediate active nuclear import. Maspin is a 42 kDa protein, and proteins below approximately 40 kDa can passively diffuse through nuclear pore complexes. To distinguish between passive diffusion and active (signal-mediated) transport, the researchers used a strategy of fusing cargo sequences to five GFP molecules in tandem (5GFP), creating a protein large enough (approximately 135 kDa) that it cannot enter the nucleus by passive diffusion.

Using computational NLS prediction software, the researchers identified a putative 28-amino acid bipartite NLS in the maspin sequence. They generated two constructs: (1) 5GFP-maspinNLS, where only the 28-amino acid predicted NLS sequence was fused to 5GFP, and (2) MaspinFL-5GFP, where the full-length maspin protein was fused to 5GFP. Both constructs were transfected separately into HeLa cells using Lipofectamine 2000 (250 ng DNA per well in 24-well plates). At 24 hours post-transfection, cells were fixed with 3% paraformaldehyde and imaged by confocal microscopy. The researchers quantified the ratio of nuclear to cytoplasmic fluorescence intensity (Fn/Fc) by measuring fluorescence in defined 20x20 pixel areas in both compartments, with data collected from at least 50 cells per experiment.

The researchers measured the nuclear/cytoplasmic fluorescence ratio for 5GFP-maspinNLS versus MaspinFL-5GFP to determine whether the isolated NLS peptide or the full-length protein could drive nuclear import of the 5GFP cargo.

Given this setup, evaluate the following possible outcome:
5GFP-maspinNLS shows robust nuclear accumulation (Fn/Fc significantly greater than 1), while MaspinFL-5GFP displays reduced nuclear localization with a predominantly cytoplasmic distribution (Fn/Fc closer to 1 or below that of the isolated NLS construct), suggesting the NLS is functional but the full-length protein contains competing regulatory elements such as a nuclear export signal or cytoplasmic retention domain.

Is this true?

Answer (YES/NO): NO